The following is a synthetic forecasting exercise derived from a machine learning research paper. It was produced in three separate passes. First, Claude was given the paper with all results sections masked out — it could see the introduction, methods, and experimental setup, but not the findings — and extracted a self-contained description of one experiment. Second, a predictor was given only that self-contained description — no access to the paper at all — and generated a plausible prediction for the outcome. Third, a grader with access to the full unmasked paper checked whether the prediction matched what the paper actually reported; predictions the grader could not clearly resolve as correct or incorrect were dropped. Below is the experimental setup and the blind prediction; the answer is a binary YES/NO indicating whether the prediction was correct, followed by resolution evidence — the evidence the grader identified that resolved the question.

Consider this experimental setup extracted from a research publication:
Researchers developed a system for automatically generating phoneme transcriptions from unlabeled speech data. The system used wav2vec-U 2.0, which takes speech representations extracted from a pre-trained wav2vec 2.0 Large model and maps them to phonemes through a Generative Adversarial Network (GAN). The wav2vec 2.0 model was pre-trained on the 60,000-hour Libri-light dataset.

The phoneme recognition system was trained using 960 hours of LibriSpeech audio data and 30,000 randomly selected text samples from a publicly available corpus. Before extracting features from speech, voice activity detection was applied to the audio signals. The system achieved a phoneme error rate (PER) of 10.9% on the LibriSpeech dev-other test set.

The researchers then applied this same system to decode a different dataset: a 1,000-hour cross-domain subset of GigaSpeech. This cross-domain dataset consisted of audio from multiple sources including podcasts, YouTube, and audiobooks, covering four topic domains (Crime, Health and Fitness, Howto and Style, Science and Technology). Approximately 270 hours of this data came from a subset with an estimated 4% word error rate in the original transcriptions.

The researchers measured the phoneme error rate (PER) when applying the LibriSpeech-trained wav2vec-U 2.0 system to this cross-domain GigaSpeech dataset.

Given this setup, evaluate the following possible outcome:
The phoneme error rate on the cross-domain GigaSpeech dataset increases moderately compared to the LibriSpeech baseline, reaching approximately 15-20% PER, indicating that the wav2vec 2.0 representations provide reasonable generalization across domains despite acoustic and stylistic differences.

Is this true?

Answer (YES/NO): YES